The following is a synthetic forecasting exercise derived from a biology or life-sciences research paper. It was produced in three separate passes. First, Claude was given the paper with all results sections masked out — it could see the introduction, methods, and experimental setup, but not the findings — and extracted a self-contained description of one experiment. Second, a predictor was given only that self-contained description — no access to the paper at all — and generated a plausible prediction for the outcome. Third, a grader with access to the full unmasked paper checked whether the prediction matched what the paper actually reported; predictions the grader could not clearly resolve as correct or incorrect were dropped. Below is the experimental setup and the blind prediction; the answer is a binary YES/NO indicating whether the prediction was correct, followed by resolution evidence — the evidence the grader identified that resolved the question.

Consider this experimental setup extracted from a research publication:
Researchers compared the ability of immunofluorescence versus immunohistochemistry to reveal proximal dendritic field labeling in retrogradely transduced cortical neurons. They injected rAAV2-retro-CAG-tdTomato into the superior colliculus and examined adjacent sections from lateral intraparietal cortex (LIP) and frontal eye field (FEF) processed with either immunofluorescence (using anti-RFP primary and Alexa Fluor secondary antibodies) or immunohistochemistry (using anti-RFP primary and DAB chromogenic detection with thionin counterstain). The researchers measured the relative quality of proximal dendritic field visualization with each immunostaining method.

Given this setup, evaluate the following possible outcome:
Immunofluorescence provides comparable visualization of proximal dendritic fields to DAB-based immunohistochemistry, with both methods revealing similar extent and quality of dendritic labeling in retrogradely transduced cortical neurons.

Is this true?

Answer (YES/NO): NO